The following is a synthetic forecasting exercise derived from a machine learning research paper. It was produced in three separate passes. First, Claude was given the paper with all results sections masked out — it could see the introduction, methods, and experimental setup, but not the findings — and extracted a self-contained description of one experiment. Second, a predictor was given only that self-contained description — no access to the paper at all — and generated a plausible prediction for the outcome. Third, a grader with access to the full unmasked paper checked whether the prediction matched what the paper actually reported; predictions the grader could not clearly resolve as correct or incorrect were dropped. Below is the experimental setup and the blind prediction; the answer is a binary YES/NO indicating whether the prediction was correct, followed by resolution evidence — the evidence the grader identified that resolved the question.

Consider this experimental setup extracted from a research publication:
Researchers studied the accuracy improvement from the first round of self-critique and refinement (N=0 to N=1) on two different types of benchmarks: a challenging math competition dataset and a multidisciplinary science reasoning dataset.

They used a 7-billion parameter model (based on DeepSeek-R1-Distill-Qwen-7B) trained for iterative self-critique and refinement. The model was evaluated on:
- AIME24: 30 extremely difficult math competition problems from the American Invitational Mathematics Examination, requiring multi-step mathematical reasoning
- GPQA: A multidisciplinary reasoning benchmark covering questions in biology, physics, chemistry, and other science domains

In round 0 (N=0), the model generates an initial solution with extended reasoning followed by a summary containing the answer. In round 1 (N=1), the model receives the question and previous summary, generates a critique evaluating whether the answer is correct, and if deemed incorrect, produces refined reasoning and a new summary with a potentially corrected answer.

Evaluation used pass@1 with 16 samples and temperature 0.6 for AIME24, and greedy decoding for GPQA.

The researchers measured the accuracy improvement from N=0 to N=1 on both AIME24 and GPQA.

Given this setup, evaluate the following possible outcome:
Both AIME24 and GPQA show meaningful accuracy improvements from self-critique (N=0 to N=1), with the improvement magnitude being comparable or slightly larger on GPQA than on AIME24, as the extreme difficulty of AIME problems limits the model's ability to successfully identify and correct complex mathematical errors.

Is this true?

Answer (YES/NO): NO